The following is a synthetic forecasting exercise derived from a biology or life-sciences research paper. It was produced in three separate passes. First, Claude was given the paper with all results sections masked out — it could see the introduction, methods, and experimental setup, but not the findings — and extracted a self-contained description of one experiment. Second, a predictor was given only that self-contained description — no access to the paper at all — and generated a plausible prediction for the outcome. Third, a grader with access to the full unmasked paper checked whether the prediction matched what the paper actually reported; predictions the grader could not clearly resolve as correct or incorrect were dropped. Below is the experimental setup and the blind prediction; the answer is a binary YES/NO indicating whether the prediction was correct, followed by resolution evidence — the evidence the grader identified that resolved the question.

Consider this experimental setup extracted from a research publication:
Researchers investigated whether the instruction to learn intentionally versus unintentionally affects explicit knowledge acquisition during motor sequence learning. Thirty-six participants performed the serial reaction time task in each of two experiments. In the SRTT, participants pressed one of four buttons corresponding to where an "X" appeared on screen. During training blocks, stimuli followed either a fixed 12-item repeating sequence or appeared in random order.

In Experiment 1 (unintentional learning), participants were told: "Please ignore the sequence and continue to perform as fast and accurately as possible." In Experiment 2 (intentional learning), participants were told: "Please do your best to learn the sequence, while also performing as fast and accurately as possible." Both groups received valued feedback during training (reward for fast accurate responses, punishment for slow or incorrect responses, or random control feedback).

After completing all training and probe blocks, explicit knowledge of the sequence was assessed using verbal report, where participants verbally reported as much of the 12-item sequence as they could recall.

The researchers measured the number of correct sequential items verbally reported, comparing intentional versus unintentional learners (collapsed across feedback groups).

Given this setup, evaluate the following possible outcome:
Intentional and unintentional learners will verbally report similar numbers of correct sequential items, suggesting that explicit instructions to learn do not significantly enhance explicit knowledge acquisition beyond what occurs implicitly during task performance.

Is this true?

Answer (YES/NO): NO